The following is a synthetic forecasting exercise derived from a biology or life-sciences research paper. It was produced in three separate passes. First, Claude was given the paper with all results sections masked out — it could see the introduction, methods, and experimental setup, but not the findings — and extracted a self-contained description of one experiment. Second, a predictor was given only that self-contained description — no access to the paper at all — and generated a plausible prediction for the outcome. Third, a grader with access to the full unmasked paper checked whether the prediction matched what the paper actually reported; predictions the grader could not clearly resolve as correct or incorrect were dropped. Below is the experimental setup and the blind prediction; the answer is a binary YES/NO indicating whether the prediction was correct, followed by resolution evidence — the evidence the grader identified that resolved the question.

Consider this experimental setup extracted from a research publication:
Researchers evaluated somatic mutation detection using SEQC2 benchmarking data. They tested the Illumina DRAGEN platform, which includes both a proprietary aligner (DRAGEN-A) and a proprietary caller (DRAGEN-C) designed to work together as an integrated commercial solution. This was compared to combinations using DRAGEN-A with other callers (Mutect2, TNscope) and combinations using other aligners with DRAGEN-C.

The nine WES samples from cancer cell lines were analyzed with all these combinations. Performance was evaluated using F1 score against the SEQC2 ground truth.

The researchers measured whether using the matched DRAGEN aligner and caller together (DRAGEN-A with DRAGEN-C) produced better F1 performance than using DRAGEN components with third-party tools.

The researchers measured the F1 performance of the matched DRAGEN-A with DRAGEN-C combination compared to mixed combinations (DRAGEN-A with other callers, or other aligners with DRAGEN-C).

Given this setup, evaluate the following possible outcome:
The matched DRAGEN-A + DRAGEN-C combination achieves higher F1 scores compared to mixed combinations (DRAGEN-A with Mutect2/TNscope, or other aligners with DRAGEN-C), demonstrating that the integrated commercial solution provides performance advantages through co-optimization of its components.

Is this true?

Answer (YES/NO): NO